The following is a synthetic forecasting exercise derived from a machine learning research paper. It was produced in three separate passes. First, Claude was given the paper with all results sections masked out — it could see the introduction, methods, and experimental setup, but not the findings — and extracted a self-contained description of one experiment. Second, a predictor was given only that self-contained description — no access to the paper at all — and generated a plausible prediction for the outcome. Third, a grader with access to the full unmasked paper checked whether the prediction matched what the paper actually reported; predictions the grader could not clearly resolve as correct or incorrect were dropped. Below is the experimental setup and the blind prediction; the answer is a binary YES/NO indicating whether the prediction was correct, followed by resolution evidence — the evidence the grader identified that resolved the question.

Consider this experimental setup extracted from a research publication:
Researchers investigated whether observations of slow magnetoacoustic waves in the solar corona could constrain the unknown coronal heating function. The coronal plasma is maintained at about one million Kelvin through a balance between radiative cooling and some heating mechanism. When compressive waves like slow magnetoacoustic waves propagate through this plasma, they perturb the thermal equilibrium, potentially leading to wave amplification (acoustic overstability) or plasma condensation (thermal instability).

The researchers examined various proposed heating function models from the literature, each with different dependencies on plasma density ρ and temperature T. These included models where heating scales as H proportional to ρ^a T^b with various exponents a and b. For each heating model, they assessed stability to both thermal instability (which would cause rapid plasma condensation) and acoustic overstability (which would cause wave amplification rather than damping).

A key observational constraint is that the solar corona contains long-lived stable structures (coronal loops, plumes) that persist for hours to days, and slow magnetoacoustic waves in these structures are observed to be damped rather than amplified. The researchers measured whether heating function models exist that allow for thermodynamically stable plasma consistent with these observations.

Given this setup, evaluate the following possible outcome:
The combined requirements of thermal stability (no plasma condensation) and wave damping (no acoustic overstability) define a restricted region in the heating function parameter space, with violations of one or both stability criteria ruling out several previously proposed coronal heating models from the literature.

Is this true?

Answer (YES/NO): YES